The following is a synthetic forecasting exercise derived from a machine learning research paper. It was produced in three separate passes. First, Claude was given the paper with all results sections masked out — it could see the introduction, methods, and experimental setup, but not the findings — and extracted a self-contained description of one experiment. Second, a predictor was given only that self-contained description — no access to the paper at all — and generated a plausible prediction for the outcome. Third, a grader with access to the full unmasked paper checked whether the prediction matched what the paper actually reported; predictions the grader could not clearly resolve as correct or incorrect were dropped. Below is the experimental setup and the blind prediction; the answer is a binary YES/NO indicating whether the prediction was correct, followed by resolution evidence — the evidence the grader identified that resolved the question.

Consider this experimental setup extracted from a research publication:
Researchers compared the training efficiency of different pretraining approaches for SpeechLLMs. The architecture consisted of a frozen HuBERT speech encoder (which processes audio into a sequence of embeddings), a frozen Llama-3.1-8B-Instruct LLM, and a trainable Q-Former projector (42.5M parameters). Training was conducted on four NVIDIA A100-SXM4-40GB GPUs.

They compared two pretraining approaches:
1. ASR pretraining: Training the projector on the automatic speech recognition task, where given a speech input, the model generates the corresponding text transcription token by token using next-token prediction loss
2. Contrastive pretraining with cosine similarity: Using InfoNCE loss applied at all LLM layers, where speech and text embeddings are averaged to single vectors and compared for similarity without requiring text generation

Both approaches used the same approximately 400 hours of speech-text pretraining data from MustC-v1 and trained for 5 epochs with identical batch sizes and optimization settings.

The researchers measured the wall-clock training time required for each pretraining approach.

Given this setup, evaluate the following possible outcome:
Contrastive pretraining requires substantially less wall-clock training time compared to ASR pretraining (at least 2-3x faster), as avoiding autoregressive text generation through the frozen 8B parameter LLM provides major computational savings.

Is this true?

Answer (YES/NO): NO